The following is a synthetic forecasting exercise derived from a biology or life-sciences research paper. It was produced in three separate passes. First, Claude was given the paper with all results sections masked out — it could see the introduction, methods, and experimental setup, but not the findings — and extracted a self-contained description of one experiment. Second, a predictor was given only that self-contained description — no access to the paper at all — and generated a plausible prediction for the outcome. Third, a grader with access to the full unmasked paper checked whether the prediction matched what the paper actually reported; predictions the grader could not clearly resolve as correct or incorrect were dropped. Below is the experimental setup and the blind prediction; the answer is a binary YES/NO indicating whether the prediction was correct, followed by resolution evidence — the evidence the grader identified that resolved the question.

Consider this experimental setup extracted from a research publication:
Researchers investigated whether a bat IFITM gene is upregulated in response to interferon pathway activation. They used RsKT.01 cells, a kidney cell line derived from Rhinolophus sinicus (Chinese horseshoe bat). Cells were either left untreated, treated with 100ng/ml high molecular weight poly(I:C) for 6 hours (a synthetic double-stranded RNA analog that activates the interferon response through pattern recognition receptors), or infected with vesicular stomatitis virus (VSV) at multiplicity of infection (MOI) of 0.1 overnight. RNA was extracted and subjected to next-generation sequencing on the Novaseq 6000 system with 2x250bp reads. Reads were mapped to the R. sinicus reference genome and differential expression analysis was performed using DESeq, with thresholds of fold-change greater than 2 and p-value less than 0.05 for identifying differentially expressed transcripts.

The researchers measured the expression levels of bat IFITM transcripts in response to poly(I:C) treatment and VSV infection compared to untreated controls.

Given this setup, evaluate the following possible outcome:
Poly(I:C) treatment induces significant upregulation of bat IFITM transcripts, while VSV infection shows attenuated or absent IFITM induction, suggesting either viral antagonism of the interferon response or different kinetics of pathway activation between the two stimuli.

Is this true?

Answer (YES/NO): NO